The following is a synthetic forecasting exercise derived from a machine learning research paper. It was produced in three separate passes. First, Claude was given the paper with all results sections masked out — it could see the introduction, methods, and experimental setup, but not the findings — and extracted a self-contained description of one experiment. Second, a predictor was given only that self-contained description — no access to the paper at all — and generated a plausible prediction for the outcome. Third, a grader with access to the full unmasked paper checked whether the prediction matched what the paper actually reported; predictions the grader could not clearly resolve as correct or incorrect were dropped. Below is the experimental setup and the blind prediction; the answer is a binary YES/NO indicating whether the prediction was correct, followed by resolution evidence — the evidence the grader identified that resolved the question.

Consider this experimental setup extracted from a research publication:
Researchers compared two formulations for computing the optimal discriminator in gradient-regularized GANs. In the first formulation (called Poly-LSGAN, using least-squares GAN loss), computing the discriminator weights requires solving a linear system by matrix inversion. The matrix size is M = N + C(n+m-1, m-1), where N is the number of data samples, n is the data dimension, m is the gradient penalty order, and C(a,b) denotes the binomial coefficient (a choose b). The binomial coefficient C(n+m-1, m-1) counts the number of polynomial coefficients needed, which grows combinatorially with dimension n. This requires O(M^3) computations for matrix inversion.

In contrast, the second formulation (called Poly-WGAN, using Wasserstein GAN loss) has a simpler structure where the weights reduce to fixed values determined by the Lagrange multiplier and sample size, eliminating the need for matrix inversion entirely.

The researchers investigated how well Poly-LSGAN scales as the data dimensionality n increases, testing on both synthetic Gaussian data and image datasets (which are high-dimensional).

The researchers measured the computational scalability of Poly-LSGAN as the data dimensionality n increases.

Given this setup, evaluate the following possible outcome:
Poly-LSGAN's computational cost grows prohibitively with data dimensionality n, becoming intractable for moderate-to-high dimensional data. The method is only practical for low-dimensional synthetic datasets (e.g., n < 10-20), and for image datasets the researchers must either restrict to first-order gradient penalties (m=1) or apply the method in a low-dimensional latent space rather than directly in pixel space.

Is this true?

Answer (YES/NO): NO